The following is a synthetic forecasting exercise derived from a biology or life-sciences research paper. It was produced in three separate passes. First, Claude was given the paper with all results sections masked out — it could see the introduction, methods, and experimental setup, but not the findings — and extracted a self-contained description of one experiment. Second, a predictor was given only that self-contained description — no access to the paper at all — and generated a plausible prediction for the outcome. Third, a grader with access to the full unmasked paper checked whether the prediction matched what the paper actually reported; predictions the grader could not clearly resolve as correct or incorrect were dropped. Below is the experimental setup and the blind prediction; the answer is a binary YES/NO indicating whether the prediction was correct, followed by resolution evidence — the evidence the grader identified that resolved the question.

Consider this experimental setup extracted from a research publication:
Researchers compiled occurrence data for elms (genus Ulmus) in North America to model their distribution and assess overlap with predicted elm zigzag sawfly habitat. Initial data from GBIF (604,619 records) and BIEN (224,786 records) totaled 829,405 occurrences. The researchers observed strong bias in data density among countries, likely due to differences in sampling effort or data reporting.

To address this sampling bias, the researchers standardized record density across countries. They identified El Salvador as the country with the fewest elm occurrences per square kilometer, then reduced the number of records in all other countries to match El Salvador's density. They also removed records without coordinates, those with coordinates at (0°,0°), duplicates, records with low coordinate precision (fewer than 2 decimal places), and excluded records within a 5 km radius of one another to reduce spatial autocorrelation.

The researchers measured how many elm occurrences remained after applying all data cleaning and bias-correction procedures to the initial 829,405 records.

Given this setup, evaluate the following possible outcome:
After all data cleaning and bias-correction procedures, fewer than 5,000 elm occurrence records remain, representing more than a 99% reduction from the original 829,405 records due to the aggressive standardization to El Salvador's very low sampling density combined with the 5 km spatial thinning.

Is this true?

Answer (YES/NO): YES